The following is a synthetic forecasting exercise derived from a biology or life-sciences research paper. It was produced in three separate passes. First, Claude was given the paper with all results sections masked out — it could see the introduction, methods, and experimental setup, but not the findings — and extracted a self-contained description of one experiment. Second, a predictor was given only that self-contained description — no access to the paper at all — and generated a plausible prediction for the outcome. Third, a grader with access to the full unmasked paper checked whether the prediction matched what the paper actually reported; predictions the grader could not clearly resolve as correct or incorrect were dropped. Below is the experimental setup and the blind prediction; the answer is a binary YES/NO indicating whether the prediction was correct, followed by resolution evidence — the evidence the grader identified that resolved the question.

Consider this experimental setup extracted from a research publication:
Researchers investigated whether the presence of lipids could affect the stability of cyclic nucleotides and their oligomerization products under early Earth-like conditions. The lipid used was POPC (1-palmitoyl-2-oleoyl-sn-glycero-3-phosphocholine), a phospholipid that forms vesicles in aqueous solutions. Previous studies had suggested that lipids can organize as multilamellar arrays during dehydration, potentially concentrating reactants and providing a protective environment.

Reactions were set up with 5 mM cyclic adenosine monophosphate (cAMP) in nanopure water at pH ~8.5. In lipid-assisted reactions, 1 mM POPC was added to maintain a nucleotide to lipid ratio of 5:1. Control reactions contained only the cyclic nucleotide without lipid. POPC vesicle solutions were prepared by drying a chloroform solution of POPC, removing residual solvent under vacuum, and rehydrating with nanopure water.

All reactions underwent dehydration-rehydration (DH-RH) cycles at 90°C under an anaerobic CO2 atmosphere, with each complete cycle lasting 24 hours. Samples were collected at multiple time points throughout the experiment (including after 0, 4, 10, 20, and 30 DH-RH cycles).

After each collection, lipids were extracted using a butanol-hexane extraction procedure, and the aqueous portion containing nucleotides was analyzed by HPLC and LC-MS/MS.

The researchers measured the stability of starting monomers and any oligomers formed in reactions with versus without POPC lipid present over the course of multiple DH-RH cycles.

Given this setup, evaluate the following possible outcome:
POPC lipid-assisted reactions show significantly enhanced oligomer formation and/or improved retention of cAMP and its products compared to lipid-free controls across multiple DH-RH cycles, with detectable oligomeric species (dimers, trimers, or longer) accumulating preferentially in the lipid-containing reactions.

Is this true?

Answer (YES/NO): NO